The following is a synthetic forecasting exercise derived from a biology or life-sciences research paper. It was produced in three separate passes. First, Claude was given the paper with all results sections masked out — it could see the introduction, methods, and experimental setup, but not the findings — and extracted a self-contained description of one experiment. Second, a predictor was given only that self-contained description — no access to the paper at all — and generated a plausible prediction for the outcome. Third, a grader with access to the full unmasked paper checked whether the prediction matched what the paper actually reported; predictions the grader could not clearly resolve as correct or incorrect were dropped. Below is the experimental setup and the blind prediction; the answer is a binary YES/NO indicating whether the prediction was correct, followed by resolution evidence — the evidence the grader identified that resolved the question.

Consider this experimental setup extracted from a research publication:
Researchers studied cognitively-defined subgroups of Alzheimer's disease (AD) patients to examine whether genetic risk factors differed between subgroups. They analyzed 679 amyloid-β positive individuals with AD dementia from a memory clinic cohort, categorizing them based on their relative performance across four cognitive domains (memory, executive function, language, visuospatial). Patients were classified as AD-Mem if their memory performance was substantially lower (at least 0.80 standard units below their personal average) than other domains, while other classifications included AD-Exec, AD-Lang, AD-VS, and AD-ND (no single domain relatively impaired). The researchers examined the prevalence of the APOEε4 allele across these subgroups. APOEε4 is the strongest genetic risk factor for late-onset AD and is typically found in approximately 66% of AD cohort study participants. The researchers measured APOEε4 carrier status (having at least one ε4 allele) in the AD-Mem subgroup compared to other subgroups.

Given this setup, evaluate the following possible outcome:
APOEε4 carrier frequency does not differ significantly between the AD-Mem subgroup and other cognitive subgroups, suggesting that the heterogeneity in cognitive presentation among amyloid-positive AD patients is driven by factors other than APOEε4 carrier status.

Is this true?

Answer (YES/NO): NO